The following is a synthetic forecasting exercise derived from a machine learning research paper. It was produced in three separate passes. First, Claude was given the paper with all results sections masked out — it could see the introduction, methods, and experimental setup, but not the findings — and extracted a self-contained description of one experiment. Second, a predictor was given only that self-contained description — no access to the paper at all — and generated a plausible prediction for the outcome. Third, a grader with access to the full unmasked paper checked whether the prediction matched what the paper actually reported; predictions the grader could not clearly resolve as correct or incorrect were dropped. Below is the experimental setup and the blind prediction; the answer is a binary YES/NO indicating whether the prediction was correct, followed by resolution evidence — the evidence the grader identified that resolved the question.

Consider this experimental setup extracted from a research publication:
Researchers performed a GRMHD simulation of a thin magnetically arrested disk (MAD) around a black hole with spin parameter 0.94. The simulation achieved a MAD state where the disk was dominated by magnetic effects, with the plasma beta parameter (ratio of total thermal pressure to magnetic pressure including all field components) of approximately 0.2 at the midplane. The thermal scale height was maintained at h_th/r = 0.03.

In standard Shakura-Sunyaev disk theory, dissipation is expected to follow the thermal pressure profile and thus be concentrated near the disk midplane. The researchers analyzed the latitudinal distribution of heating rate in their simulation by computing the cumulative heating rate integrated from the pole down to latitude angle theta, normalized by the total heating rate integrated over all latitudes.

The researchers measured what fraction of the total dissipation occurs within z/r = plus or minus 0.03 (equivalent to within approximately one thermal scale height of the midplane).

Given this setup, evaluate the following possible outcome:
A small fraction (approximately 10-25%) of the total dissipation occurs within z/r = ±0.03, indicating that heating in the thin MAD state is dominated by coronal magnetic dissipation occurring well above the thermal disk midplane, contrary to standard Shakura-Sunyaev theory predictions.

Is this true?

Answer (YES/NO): YES